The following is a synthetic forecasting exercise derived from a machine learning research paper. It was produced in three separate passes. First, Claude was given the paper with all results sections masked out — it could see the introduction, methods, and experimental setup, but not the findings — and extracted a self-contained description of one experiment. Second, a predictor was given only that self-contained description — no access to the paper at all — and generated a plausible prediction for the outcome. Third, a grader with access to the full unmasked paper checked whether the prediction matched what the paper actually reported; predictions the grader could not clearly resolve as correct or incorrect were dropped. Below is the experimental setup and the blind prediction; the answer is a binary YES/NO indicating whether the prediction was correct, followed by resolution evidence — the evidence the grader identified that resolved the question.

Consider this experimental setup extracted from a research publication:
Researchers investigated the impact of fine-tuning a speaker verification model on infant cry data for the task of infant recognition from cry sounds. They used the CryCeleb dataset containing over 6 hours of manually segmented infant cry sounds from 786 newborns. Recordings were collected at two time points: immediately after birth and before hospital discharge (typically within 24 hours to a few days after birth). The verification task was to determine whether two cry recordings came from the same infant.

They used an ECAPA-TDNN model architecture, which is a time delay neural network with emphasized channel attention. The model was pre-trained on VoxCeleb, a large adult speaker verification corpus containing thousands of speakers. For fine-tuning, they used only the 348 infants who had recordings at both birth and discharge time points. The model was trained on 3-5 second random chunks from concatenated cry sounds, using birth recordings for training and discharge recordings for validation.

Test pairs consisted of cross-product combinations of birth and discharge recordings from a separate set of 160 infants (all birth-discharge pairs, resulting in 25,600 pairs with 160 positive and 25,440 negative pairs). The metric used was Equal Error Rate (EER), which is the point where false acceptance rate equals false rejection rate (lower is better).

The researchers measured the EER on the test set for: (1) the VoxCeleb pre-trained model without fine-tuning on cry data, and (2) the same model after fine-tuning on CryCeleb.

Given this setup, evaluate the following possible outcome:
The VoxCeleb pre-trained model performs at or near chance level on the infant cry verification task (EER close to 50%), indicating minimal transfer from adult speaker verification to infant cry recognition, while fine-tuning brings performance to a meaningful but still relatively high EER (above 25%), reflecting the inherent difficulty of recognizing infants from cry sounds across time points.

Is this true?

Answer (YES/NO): NO